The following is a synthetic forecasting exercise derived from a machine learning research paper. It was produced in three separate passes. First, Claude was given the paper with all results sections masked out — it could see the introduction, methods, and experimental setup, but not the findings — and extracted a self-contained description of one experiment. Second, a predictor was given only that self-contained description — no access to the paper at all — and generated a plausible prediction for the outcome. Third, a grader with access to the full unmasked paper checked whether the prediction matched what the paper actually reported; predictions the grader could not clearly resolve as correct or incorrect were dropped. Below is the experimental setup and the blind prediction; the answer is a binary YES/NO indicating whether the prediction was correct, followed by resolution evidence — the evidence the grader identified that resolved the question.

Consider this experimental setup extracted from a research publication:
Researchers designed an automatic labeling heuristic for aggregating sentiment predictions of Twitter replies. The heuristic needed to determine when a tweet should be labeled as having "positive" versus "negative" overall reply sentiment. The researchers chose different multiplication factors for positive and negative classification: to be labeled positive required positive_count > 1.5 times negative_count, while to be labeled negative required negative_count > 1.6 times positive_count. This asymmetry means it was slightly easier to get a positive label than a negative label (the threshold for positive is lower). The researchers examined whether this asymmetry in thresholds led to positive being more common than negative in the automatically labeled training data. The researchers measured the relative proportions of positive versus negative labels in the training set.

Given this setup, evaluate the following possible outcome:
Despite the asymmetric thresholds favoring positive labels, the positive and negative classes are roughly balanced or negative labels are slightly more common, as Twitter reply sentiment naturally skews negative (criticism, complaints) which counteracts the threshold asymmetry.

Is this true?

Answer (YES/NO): NO